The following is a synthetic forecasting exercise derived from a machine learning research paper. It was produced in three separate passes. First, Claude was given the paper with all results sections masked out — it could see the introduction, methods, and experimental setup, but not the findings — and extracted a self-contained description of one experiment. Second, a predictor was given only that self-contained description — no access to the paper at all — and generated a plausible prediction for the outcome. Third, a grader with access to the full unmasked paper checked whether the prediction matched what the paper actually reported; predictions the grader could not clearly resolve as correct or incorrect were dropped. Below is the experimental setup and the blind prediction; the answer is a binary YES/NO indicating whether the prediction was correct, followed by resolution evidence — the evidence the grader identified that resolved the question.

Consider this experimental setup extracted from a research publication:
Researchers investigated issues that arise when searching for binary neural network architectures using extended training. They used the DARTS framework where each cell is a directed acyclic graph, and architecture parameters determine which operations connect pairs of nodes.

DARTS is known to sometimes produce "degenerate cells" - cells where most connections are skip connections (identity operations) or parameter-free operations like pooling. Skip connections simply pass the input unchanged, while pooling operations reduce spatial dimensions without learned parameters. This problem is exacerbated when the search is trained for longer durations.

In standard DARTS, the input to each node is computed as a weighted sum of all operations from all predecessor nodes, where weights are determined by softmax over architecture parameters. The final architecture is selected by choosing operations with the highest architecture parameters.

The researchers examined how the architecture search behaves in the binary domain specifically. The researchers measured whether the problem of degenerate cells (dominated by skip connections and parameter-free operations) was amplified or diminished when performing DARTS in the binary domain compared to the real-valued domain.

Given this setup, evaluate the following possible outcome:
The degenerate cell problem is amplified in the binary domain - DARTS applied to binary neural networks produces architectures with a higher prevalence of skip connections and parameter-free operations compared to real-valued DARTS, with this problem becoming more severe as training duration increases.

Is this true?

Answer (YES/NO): YES